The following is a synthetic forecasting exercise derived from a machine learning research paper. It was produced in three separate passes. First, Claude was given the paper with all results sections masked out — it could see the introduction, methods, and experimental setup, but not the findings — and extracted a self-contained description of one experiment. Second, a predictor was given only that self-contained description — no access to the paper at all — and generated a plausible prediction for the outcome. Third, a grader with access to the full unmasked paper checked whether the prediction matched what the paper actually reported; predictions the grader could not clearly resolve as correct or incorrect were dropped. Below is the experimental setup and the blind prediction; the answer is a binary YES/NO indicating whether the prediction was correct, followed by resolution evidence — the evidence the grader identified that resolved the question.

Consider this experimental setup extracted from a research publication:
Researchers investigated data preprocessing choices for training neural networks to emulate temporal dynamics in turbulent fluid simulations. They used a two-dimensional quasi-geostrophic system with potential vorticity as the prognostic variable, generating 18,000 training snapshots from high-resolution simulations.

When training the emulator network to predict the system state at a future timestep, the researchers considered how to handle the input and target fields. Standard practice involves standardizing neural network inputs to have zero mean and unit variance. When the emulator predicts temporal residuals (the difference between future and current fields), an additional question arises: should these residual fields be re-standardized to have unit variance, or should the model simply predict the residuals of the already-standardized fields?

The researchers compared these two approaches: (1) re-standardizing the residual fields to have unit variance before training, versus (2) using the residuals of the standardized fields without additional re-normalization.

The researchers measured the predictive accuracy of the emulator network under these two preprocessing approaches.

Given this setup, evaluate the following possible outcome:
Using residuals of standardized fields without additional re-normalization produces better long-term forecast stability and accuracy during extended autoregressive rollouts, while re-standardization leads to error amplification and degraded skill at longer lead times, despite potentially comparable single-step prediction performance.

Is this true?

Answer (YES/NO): NO